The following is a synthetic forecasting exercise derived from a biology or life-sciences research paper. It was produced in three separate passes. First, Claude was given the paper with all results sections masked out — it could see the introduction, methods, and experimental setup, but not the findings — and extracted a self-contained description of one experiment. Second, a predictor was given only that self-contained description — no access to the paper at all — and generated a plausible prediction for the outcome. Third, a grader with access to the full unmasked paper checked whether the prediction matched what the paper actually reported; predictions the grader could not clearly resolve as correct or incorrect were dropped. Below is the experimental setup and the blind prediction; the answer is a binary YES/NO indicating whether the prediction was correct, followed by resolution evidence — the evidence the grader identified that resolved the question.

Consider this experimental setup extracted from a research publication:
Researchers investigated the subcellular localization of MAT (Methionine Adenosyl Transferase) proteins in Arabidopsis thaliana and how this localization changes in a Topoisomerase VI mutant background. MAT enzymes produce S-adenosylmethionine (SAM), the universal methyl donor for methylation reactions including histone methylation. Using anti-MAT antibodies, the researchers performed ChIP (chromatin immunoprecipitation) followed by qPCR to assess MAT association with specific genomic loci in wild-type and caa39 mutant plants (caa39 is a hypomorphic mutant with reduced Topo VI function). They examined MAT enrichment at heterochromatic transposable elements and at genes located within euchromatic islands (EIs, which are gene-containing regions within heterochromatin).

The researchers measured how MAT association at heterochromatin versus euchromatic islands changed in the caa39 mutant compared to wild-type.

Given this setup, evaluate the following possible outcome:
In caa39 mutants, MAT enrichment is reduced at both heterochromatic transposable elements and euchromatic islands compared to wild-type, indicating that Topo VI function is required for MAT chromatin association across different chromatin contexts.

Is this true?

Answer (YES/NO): NO